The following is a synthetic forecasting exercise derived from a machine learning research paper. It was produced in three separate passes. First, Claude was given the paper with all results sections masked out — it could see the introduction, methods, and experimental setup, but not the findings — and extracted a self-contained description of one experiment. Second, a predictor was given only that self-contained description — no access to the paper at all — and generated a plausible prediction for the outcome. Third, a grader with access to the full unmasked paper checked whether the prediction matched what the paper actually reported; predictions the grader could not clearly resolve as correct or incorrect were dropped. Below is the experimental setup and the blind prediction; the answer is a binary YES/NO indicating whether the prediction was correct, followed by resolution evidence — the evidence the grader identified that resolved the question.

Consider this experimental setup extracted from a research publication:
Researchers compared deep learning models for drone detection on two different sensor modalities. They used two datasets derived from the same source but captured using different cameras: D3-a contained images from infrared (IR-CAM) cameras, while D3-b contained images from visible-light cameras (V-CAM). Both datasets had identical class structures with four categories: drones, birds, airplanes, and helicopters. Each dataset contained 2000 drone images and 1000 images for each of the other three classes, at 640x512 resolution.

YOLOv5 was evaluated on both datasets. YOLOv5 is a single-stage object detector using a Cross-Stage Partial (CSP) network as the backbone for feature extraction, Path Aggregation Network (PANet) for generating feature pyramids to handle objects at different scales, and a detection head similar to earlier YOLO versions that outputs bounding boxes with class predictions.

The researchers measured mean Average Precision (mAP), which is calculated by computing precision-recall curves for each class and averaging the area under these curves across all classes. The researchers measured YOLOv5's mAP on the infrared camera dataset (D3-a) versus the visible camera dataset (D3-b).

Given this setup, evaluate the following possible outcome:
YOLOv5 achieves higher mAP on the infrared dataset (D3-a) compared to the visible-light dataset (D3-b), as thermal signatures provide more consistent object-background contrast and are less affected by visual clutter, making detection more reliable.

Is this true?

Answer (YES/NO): YES